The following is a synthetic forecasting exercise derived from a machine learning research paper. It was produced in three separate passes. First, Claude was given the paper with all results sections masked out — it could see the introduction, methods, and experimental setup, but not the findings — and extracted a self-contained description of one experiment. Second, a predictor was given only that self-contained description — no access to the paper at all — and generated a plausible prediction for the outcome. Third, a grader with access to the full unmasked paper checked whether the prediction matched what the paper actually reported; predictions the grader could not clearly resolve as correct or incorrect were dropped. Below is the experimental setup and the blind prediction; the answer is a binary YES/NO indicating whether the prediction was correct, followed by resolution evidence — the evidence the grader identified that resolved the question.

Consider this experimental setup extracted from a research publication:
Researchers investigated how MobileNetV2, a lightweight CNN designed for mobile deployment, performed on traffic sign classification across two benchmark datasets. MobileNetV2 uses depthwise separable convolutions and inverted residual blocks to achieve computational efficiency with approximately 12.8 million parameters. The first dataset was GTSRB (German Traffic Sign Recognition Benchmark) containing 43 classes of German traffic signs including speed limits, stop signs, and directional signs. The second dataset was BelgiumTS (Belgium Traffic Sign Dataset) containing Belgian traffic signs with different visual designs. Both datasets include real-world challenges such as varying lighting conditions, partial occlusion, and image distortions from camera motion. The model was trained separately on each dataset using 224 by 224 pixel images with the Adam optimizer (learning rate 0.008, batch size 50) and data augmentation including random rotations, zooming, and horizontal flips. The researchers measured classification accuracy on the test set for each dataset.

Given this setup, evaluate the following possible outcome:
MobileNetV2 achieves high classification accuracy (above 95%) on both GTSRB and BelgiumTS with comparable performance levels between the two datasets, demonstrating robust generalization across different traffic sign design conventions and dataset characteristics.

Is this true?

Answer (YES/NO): NO